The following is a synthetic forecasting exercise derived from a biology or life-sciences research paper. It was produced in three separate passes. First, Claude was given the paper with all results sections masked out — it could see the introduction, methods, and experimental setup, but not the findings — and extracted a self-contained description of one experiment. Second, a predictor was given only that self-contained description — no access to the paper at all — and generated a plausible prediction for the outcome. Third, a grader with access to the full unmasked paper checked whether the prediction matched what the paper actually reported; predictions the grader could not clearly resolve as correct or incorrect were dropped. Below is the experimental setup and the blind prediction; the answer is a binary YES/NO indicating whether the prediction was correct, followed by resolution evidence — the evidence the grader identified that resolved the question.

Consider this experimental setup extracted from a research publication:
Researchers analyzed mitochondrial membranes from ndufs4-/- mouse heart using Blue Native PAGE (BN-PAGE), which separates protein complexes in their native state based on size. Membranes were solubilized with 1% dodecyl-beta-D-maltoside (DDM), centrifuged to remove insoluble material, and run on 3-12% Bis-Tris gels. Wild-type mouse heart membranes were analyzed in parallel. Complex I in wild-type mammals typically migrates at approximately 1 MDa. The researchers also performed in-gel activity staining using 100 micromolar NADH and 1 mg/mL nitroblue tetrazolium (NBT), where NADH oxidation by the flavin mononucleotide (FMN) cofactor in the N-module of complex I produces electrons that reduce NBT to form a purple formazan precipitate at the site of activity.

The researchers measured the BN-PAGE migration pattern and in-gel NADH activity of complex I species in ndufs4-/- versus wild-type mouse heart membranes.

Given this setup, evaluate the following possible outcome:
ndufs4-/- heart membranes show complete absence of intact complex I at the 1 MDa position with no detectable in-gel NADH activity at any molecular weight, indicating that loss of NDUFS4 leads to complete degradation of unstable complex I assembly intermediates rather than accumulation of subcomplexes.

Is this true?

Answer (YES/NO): NO